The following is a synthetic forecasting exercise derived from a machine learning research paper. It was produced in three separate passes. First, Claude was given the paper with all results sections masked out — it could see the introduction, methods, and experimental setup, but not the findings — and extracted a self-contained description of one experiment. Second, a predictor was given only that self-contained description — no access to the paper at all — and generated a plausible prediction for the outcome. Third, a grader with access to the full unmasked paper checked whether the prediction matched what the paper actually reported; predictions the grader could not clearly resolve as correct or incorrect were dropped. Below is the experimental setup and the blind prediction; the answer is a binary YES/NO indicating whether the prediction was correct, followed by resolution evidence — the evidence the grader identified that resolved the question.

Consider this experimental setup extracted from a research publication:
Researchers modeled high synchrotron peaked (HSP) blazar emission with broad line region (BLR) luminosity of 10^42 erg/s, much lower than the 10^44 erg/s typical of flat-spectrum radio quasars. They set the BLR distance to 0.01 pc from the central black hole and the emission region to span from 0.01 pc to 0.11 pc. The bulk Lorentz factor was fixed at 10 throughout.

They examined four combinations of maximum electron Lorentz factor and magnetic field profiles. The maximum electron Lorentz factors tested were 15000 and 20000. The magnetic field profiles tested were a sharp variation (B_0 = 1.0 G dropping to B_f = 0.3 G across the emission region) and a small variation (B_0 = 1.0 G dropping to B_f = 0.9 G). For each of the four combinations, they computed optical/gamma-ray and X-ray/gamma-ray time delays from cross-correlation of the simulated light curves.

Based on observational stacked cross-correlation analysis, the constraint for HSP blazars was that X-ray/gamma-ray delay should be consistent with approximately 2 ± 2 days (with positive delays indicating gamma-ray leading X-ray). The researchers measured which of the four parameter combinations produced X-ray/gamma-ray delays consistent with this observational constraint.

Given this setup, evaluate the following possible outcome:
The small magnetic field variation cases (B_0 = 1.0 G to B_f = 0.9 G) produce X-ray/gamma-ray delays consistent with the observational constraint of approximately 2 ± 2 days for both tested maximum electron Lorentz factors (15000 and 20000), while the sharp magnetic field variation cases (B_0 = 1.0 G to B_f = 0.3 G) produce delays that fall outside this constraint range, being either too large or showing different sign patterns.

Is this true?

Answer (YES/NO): NO